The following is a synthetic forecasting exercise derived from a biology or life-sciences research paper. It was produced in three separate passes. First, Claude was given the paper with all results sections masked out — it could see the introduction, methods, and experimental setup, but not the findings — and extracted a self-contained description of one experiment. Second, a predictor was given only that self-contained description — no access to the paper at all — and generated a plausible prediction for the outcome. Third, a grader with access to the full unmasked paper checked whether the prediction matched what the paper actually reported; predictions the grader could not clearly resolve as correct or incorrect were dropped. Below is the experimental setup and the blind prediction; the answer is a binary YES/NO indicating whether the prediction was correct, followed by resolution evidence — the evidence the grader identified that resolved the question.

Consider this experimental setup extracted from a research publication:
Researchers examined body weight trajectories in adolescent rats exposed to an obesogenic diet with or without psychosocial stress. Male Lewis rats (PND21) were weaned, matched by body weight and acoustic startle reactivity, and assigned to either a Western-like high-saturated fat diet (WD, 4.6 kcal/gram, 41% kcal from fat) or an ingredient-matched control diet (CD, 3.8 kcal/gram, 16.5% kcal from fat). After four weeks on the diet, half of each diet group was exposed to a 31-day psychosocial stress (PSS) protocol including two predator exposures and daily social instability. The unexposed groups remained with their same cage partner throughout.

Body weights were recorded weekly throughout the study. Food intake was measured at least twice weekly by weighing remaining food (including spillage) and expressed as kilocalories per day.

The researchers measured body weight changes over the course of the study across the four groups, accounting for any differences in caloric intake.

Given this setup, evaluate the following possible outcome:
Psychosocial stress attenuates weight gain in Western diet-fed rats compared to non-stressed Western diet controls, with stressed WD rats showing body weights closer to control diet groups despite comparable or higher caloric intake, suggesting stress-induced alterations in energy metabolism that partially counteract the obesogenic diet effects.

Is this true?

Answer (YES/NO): NO